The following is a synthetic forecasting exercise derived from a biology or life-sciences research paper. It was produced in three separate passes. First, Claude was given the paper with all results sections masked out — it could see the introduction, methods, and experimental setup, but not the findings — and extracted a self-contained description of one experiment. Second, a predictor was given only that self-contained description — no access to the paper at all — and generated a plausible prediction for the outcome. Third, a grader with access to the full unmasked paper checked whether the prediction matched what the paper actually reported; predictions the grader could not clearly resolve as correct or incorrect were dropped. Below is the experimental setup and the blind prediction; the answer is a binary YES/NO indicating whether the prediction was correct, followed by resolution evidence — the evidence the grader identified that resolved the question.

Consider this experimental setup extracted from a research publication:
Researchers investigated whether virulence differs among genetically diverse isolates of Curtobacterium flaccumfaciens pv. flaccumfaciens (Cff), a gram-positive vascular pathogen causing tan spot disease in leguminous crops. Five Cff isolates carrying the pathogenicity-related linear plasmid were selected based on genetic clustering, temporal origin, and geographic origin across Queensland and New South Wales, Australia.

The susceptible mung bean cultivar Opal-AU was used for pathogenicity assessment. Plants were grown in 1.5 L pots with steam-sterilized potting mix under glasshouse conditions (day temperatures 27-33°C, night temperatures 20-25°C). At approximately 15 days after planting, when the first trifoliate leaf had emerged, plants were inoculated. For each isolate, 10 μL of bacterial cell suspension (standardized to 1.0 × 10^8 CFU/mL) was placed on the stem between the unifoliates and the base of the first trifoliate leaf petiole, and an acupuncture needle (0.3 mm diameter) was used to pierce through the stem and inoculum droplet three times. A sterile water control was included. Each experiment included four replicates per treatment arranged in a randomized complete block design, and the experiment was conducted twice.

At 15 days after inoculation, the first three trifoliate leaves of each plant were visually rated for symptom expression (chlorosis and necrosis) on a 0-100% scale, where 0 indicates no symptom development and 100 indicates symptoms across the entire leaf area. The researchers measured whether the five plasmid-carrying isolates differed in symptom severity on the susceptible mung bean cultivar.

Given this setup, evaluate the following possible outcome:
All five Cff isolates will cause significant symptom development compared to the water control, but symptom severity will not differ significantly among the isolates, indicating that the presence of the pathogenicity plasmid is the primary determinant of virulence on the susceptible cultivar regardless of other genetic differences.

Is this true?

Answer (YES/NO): NO